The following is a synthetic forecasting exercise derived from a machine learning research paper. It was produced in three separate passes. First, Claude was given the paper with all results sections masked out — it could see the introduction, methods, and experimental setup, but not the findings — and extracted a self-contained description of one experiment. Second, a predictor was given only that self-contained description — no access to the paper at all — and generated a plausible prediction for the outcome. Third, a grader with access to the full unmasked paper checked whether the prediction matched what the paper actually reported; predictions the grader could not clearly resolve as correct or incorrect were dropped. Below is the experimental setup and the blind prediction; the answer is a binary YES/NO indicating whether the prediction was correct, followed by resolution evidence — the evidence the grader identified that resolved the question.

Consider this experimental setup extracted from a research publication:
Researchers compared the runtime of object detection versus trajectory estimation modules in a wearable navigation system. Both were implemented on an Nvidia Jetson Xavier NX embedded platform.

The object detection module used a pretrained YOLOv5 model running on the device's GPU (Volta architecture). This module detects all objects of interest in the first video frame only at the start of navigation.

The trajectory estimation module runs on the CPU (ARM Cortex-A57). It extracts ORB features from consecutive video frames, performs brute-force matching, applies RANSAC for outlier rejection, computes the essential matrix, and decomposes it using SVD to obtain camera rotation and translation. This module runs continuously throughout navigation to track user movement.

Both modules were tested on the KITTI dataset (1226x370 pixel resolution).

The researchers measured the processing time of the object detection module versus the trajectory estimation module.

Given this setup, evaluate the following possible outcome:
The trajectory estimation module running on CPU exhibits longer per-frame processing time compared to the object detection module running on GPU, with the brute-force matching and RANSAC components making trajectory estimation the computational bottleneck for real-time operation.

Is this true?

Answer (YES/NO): YES